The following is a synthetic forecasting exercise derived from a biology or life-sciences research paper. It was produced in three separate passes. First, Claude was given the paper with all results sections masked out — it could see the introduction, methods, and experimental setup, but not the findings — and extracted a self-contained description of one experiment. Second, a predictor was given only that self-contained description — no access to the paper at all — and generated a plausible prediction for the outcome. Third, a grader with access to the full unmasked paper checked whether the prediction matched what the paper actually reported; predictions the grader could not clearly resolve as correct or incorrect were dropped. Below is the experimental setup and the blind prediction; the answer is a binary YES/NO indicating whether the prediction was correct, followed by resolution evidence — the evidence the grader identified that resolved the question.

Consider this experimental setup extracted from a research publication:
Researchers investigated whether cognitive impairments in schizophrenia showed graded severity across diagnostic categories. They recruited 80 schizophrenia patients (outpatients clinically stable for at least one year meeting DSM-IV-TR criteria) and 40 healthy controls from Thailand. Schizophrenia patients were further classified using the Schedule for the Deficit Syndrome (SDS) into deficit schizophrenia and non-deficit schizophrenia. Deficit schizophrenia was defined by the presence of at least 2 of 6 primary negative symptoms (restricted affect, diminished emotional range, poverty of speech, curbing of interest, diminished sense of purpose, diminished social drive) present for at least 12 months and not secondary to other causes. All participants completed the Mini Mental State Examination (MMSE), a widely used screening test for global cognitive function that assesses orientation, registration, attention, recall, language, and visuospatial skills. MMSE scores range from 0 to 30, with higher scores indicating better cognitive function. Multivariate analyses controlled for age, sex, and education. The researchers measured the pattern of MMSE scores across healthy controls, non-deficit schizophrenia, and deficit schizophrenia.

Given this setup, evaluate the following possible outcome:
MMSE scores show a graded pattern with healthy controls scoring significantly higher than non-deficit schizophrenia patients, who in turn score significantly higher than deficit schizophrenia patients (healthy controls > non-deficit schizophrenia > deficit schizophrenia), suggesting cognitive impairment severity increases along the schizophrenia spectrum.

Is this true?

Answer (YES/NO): NO